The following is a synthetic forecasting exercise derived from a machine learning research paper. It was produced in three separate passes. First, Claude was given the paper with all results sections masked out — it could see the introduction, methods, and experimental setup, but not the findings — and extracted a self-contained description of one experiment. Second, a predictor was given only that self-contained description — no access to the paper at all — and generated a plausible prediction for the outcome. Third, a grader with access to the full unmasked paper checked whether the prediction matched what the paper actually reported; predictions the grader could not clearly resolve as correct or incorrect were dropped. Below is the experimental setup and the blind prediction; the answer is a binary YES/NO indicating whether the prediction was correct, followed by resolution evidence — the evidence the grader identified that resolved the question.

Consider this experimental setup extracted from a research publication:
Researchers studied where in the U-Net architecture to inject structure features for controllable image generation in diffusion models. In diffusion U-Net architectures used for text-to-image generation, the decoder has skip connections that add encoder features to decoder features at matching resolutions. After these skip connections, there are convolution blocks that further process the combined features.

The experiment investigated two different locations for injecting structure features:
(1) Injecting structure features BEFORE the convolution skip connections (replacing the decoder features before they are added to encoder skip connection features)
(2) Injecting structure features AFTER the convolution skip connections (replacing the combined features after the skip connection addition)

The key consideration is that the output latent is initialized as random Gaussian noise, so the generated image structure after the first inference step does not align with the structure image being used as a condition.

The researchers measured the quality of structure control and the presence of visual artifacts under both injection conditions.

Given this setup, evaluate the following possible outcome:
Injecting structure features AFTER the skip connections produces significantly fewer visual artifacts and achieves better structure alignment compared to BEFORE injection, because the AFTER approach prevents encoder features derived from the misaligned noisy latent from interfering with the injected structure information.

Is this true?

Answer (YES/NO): YES